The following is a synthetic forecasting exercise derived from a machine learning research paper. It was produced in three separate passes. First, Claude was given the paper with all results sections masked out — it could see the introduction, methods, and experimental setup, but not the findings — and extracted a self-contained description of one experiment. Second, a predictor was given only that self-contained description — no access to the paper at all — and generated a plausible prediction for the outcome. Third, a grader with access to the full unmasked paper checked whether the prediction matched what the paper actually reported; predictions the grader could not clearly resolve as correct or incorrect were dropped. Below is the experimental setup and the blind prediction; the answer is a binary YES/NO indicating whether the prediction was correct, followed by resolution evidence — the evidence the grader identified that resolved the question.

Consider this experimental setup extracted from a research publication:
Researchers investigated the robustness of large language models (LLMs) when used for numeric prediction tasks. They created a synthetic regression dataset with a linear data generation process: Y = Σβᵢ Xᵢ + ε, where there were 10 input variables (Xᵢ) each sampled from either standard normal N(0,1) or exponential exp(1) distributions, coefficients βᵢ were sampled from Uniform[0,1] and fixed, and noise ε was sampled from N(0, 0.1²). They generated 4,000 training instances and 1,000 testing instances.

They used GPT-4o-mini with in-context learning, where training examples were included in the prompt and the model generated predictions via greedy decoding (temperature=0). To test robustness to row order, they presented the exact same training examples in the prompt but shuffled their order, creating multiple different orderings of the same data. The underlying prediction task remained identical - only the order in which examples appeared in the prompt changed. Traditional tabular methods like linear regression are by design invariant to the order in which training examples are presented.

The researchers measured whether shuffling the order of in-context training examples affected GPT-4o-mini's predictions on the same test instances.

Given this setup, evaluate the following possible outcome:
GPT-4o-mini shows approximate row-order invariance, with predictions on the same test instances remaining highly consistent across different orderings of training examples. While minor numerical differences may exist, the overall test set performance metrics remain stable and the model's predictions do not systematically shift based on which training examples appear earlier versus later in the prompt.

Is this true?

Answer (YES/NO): NO